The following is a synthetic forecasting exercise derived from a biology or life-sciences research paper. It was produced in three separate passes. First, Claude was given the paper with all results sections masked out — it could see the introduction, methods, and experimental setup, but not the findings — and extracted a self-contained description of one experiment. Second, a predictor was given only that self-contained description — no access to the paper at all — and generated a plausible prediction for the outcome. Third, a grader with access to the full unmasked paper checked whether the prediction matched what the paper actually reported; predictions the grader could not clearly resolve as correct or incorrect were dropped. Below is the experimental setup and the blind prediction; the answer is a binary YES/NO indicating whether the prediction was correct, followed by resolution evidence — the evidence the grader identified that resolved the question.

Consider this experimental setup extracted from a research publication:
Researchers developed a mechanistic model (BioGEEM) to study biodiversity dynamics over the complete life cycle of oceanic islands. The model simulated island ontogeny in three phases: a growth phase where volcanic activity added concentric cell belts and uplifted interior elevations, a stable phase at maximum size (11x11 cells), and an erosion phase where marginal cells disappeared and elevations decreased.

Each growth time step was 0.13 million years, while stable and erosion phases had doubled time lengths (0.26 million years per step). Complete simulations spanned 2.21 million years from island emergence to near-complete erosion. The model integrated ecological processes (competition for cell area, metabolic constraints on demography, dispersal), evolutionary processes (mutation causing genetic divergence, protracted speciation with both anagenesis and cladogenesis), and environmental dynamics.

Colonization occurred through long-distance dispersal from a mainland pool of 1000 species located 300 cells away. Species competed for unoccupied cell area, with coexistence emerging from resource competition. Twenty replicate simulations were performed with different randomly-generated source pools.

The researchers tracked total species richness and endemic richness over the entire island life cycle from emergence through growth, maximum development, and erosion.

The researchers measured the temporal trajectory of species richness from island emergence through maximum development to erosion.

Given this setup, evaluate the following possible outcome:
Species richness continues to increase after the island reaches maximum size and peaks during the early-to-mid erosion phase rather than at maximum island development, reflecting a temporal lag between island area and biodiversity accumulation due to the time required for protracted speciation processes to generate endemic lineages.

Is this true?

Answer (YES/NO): NO